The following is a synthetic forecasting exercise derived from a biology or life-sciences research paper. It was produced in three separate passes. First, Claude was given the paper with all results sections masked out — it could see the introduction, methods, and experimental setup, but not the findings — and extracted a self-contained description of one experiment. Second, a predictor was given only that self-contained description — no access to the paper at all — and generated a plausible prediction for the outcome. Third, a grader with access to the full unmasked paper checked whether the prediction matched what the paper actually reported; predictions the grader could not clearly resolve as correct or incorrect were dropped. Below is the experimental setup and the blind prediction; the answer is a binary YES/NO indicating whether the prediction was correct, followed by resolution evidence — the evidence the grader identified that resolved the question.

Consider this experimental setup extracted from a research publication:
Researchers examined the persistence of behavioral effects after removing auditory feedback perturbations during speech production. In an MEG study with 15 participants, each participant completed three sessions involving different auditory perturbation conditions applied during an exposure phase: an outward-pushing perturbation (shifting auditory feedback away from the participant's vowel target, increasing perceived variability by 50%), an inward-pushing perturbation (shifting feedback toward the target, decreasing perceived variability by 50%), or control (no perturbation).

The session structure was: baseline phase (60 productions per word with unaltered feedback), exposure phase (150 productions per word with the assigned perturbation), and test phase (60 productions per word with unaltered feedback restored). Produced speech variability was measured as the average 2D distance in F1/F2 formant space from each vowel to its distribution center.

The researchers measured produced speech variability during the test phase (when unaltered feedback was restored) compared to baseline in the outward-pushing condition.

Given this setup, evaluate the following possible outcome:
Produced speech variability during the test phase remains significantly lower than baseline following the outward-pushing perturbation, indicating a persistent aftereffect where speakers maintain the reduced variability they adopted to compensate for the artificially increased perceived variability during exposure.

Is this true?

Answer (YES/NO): NO